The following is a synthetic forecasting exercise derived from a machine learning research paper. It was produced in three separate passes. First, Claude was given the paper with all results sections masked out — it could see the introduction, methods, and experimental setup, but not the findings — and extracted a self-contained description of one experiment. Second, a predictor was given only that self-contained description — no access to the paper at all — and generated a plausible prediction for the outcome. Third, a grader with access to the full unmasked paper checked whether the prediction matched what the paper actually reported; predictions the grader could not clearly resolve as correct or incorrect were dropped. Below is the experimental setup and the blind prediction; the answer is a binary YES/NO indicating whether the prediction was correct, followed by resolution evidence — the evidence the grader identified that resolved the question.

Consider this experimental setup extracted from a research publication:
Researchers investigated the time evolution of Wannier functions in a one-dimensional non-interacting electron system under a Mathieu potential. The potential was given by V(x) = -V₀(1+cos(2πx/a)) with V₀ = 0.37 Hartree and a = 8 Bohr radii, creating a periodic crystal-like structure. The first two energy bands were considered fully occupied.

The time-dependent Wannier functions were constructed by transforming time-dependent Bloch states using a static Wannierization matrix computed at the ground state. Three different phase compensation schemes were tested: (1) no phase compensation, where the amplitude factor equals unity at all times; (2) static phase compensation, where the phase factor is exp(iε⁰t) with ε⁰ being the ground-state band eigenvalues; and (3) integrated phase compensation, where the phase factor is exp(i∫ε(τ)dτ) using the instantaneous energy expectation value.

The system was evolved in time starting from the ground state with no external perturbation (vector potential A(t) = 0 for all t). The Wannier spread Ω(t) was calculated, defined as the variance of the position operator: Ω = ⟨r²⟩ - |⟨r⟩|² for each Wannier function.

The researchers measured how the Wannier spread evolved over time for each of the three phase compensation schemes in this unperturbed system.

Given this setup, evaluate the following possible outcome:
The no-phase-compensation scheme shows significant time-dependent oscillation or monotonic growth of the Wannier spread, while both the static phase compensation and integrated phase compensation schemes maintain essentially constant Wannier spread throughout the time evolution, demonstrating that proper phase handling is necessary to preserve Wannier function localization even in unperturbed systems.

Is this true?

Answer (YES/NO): YES